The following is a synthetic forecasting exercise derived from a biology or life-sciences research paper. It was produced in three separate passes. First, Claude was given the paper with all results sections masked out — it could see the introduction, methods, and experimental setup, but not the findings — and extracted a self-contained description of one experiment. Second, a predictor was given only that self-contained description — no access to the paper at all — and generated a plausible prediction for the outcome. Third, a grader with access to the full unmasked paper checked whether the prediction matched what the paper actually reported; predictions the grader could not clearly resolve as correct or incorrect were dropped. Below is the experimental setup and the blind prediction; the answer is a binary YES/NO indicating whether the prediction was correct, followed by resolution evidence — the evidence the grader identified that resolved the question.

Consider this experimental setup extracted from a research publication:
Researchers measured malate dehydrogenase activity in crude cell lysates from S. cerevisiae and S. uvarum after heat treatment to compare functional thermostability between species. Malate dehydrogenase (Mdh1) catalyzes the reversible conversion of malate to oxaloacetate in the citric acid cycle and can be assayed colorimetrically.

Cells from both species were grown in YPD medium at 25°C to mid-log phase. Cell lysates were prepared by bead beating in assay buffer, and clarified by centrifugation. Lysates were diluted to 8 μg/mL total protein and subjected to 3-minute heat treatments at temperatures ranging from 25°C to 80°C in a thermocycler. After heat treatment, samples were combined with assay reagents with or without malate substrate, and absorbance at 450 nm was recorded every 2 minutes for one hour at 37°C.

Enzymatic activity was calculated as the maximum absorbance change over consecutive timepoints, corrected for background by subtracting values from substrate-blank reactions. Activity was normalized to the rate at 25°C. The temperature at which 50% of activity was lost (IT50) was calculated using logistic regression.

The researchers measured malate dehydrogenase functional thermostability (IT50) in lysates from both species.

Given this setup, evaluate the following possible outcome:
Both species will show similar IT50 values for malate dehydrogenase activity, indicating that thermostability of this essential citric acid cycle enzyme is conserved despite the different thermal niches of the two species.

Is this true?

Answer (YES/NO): NO